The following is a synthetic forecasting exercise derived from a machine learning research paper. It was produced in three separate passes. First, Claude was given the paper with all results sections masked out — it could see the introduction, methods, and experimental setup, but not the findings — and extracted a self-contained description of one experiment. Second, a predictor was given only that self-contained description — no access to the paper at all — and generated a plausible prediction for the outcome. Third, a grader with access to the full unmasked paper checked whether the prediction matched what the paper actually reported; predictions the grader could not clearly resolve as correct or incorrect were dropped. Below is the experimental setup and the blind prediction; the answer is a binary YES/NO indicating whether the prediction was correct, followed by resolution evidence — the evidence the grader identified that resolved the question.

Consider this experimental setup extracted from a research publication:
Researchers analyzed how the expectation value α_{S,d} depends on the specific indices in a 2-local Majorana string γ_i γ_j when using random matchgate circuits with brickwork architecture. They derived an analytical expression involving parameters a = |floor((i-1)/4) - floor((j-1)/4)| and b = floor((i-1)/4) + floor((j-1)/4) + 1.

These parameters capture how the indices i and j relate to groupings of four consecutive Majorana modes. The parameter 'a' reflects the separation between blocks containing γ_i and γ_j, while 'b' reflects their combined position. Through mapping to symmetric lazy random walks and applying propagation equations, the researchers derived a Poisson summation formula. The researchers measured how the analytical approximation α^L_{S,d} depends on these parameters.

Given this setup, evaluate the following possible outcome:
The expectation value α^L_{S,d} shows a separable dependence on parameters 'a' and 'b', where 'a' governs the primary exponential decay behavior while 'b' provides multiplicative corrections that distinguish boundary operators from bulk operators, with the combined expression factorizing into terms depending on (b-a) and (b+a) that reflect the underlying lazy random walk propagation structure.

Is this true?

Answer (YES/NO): NO